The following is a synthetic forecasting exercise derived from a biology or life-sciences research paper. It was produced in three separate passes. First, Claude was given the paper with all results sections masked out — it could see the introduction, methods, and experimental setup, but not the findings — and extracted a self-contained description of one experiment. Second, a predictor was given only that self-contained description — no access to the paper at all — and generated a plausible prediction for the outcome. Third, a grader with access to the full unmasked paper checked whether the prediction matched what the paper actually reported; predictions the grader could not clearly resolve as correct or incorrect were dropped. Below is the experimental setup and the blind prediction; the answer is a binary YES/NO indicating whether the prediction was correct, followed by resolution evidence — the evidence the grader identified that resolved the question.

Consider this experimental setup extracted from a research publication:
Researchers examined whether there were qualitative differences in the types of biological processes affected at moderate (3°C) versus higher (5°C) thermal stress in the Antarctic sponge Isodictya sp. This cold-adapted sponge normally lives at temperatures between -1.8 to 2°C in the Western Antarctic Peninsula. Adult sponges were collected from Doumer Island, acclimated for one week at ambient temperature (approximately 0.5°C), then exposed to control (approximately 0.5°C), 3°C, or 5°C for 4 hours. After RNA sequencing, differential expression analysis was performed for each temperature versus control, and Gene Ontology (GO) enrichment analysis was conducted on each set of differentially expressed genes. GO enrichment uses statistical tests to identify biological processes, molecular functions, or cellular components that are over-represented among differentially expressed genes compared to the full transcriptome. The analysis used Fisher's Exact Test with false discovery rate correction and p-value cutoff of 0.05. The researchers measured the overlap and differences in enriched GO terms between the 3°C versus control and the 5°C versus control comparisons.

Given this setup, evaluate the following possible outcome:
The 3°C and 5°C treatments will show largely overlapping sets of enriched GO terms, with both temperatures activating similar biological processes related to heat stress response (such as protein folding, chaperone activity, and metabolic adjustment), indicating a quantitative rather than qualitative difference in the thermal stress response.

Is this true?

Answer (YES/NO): NO